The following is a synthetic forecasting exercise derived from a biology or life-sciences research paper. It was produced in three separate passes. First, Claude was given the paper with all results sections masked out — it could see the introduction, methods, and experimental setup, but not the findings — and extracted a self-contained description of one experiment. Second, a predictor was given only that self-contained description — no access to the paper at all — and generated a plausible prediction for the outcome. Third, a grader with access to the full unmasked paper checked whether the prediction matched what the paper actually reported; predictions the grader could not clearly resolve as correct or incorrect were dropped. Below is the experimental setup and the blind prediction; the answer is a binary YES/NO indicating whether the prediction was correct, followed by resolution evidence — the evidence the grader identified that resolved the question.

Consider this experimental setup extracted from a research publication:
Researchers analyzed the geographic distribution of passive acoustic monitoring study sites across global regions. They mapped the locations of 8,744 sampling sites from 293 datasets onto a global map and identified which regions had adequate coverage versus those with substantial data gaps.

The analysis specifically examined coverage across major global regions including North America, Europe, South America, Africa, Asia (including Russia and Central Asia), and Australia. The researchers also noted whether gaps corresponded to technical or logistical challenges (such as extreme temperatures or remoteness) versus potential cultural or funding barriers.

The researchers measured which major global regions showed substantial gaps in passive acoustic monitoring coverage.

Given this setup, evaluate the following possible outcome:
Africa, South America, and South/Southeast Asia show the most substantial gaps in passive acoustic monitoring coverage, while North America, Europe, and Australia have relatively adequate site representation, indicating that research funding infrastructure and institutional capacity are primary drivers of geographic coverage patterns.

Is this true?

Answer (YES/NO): NO